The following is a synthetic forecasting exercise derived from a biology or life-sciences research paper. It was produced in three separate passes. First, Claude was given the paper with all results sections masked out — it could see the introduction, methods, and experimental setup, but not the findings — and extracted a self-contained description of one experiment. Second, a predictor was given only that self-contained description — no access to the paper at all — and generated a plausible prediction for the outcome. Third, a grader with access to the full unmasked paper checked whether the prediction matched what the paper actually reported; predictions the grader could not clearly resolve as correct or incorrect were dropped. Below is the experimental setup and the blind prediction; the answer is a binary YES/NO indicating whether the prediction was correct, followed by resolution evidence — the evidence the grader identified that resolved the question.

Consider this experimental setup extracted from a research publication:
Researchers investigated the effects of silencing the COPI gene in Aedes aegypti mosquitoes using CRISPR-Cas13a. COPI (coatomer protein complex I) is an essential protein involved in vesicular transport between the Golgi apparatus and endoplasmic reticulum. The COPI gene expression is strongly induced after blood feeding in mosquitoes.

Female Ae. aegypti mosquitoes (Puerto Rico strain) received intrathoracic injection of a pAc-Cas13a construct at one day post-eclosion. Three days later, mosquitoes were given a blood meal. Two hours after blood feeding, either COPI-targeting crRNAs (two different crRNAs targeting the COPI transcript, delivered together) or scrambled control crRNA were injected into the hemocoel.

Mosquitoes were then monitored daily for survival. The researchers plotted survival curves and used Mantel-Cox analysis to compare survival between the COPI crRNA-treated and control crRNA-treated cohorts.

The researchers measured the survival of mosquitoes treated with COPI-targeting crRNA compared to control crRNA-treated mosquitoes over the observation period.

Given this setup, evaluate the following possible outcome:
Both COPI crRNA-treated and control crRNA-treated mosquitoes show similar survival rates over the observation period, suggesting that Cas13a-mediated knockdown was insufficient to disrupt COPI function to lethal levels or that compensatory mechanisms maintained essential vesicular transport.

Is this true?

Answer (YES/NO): NO